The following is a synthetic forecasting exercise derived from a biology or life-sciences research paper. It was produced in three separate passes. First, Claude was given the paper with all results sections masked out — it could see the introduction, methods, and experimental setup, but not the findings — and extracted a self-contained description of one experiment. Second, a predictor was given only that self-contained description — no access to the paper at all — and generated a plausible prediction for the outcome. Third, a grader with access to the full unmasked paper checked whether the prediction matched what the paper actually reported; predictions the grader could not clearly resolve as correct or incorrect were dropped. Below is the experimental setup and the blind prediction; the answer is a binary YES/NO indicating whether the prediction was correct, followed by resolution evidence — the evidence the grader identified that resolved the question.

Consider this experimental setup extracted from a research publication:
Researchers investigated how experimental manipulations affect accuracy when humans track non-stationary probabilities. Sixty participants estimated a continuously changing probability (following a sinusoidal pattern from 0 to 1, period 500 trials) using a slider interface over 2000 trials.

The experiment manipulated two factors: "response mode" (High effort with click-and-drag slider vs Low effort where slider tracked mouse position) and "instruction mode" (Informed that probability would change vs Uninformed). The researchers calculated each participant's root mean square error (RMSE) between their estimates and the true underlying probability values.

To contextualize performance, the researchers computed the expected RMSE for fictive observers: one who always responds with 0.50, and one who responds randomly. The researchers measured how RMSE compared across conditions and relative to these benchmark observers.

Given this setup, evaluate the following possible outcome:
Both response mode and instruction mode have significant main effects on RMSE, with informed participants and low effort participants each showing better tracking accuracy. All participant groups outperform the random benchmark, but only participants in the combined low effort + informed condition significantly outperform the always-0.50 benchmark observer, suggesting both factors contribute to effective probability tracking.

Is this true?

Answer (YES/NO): NO